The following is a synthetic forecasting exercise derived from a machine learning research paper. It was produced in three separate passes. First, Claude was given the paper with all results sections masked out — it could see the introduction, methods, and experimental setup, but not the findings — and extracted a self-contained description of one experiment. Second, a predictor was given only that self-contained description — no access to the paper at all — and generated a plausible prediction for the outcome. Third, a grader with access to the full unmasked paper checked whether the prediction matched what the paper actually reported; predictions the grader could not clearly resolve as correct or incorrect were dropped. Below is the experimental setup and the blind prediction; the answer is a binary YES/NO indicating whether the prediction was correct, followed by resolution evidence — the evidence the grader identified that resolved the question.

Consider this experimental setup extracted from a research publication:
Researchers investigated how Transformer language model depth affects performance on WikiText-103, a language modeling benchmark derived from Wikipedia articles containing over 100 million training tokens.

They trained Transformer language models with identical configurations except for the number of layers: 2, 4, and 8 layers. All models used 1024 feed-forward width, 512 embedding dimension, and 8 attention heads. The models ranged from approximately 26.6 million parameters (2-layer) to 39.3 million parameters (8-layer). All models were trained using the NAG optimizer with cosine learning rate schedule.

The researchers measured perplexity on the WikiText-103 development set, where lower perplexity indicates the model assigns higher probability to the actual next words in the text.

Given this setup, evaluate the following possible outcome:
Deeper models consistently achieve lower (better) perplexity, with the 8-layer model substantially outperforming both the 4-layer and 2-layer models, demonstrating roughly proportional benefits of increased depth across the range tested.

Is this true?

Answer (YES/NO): NO